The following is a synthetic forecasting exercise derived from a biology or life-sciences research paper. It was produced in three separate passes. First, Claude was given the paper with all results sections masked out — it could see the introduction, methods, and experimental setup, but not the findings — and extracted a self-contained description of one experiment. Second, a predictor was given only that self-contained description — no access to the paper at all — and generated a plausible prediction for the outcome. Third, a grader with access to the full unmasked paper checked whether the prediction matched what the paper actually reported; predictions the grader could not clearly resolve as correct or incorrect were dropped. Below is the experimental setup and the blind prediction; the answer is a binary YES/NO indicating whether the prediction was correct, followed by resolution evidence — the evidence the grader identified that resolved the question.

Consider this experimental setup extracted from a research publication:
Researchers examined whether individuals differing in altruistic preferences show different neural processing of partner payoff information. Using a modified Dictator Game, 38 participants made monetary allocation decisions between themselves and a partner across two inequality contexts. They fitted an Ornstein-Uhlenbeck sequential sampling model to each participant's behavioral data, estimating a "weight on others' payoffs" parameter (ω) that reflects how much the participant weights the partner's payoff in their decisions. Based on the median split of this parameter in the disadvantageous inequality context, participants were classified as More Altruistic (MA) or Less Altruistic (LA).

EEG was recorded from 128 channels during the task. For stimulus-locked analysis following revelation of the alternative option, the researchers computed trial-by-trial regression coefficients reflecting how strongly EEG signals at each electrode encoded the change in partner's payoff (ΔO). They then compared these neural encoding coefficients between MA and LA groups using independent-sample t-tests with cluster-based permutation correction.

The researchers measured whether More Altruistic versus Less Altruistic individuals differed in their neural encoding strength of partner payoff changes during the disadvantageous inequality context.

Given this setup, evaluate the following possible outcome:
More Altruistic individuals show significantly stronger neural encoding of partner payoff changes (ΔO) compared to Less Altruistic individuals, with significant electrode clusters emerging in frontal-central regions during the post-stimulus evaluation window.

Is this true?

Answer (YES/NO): YES